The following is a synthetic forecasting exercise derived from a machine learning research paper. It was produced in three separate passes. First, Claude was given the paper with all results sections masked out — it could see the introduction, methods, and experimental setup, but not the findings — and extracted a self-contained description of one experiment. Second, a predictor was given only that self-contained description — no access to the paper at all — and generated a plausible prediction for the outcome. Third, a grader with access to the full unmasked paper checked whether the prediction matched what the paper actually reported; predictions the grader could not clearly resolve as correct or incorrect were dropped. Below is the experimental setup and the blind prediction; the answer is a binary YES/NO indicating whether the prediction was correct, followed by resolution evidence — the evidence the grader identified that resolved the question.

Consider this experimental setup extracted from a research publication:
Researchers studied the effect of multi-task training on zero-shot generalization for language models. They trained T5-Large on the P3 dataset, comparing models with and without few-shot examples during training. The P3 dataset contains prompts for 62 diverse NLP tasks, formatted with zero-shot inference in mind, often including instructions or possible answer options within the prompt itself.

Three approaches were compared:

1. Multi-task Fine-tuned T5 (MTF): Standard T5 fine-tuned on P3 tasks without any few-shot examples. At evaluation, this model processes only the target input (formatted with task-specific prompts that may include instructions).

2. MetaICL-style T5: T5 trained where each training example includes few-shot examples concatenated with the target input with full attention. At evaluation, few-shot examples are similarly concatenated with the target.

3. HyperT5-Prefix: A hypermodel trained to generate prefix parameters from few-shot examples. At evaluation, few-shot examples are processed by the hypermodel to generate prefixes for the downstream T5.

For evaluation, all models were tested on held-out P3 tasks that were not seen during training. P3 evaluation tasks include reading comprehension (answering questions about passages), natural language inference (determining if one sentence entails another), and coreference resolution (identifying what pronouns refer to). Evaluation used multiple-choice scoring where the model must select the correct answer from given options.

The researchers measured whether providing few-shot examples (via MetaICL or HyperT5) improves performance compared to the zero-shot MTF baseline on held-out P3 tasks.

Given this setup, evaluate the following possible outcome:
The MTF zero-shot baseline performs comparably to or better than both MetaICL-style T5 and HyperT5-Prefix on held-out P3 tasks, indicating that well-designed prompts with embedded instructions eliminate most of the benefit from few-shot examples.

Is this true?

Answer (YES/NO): NO